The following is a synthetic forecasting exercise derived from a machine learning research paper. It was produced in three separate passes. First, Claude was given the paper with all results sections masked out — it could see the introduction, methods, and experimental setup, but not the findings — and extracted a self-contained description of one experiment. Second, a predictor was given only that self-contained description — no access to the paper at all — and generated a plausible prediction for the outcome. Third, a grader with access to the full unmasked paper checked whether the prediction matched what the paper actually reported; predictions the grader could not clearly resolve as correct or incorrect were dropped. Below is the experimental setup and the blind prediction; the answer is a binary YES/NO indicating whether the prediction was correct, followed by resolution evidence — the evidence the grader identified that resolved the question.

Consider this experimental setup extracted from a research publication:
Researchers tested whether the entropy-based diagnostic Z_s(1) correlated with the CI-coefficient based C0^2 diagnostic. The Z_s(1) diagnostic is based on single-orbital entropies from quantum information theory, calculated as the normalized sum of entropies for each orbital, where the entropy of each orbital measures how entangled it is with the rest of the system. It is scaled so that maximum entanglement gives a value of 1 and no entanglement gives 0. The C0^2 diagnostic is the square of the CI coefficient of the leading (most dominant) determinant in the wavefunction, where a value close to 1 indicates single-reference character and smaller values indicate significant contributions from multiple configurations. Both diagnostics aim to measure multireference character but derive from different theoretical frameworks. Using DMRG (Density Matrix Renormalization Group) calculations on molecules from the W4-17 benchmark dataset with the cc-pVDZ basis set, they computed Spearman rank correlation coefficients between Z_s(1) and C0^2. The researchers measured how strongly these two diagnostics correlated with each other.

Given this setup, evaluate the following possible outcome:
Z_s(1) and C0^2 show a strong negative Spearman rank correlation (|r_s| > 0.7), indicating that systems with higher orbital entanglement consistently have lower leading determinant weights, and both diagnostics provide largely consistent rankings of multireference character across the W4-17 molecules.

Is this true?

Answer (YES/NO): NO